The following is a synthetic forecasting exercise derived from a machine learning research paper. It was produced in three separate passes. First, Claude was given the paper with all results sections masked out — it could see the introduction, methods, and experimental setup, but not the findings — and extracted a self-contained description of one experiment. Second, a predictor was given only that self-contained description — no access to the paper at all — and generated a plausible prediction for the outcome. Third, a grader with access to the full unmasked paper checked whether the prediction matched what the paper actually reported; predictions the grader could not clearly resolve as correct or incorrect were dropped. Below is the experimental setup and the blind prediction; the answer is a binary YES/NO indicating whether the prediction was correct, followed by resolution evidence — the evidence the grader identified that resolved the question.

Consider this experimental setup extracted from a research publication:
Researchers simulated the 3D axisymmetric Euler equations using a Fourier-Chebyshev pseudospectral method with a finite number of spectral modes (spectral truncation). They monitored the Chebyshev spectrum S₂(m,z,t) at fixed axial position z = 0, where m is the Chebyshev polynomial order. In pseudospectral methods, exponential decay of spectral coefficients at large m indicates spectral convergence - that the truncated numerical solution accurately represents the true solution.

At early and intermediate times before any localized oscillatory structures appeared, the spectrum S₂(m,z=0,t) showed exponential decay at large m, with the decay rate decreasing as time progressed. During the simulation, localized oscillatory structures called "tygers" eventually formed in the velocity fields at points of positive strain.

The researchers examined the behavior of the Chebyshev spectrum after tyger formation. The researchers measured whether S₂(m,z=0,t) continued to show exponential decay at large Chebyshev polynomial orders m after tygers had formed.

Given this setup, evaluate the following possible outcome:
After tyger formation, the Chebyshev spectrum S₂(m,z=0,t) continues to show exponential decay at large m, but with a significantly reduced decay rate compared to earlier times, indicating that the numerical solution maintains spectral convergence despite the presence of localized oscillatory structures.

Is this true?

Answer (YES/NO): NO